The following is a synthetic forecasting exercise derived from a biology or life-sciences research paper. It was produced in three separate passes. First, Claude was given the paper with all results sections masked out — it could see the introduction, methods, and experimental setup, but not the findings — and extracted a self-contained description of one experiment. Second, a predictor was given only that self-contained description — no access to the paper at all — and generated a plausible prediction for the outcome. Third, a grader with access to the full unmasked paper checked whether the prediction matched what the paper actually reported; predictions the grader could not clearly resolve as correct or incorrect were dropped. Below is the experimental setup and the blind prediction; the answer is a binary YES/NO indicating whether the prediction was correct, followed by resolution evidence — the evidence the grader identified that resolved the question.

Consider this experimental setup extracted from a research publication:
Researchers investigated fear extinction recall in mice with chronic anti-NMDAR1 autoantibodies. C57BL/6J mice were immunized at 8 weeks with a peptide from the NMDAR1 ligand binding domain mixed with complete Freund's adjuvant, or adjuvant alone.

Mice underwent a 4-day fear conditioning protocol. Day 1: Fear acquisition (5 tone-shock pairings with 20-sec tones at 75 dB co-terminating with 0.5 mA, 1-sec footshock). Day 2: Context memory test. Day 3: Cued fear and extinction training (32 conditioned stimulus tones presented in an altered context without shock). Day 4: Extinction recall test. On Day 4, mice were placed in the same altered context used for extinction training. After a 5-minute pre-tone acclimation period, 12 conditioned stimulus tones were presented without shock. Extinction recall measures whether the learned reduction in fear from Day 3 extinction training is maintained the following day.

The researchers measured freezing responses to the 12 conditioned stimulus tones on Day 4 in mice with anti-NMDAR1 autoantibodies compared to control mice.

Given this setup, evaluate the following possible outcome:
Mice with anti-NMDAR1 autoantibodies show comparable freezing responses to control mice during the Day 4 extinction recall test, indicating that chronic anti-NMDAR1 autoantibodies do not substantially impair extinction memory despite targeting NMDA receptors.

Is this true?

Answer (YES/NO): NO